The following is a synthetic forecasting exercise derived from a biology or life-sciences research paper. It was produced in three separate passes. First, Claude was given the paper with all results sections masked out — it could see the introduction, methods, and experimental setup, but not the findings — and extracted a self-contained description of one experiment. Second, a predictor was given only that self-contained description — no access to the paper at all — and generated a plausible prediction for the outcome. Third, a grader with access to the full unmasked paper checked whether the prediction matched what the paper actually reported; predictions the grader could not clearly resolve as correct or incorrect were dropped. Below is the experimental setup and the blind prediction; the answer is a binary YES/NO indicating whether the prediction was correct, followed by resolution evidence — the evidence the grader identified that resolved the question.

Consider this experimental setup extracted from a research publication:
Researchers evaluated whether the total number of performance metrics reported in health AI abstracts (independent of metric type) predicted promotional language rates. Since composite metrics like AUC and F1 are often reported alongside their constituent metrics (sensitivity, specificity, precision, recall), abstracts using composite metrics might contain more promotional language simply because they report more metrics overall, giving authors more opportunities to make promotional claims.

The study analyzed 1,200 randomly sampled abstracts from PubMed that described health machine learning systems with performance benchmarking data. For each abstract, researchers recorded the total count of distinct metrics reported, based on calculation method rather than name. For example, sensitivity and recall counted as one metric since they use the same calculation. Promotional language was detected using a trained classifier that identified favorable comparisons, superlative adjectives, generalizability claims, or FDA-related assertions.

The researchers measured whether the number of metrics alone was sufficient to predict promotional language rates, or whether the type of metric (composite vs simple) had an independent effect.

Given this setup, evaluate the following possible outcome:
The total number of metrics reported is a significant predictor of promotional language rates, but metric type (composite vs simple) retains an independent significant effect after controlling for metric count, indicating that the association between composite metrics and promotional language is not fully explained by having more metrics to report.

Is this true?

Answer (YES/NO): NO